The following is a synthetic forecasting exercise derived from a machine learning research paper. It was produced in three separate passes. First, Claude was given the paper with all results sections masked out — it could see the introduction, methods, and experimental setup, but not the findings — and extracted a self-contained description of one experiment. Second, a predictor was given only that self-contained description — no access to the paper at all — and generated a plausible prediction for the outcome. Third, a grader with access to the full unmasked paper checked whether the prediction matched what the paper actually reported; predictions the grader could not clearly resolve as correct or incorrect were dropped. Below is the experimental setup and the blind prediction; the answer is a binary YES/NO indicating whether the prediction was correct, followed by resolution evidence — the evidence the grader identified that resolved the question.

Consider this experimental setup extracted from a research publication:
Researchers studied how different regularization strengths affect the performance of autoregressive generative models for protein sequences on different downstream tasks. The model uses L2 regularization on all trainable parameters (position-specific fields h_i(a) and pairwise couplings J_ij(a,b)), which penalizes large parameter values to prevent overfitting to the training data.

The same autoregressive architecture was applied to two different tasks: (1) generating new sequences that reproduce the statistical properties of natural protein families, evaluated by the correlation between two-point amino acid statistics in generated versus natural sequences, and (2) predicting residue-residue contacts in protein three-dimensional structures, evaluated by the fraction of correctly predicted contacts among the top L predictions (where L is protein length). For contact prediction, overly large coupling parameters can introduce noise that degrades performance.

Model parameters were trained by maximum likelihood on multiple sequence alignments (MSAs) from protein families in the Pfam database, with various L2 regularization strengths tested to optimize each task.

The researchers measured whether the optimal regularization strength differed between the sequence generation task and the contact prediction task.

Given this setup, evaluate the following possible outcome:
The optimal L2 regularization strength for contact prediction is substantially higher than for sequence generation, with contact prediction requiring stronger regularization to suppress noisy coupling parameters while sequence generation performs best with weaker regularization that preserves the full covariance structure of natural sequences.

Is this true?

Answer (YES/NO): YES